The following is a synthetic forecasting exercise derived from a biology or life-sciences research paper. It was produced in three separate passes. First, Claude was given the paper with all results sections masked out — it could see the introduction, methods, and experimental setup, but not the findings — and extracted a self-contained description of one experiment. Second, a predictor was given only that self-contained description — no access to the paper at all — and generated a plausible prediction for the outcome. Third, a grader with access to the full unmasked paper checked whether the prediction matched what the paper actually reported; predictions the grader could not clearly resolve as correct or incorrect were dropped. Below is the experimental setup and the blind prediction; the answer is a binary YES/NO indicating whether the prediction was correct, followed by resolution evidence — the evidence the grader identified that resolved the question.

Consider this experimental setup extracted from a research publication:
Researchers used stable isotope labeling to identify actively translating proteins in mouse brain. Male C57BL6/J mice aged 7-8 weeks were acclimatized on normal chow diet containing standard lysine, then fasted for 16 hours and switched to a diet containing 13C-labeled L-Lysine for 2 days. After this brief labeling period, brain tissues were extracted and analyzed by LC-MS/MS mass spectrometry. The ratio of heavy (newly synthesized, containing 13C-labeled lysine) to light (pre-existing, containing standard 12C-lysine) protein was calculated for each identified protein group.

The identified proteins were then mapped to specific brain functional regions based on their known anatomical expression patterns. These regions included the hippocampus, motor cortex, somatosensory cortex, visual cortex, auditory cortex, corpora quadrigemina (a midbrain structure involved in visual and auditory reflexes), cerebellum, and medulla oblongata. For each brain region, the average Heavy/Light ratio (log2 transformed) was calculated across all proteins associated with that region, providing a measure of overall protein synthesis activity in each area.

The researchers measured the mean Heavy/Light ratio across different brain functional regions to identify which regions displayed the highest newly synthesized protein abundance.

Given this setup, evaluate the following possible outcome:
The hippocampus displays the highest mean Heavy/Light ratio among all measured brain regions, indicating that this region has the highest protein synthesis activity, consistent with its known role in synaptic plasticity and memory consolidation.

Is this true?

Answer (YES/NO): NO